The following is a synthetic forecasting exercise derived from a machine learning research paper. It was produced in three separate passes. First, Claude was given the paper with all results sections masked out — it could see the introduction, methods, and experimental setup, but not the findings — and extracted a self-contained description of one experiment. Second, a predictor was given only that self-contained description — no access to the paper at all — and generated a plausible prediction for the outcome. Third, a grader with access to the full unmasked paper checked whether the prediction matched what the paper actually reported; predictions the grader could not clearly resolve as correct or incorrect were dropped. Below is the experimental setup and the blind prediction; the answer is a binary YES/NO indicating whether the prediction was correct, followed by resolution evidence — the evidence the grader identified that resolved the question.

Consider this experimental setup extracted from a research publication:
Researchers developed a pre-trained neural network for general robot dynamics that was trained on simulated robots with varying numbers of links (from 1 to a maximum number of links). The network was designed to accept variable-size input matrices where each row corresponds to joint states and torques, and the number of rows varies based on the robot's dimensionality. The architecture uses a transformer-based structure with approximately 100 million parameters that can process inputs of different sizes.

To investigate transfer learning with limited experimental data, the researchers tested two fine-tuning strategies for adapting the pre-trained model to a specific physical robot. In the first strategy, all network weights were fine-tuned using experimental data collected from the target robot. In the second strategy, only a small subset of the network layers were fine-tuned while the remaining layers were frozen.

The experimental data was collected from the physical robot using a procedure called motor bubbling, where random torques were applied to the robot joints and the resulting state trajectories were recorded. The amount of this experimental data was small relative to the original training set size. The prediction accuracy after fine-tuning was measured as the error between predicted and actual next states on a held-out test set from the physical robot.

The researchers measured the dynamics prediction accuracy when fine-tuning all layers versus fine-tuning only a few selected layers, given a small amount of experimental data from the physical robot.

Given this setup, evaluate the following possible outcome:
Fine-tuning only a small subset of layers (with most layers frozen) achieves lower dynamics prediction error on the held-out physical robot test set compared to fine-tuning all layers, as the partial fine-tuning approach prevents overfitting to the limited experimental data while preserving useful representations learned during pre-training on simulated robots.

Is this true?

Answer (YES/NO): YES